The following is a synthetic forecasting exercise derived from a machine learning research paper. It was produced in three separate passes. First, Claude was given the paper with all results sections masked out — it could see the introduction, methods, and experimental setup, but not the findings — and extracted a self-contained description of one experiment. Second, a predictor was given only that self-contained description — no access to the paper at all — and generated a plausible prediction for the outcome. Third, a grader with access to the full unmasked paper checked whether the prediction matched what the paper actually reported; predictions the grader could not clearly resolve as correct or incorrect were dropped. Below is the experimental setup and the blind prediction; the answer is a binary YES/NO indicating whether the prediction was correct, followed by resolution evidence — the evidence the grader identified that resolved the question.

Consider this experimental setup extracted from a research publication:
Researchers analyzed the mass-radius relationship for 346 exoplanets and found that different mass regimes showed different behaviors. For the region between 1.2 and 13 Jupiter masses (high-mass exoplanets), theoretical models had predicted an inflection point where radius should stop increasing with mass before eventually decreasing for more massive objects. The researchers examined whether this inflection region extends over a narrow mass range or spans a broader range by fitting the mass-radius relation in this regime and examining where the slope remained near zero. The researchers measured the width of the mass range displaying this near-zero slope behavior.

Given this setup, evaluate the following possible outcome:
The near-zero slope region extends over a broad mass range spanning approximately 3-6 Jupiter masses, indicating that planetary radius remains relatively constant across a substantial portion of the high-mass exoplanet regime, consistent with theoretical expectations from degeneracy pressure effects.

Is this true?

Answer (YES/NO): NO